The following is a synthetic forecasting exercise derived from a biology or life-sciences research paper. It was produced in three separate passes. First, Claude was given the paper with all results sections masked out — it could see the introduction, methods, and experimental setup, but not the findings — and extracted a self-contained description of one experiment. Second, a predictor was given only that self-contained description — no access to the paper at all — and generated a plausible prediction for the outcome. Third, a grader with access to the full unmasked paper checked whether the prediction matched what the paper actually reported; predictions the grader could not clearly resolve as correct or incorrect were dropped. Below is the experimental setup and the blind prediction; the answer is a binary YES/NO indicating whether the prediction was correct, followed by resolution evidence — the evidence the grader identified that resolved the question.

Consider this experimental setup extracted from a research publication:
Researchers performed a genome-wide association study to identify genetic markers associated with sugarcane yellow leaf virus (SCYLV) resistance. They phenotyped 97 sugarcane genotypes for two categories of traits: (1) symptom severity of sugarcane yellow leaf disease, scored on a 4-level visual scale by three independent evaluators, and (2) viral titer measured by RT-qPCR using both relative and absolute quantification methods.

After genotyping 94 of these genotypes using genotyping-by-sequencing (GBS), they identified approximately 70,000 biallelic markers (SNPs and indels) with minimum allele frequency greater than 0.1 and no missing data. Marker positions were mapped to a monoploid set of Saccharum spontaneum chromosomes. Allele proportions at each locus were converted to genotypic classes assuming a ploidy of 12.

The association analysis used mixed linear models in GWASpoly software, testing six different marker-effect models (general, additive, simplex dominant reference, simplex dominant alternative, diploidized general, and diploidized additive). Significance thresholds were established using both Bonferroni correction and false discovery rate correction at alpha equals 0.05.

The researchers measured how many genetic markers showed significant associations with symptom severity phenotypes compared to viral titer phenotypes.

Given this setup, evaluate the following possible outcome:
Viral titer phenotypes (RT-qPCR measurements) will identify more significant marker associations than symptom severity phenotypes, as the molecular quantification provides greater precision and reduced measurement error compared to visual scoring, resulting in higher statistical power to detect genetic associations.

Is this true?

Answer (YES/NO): NO